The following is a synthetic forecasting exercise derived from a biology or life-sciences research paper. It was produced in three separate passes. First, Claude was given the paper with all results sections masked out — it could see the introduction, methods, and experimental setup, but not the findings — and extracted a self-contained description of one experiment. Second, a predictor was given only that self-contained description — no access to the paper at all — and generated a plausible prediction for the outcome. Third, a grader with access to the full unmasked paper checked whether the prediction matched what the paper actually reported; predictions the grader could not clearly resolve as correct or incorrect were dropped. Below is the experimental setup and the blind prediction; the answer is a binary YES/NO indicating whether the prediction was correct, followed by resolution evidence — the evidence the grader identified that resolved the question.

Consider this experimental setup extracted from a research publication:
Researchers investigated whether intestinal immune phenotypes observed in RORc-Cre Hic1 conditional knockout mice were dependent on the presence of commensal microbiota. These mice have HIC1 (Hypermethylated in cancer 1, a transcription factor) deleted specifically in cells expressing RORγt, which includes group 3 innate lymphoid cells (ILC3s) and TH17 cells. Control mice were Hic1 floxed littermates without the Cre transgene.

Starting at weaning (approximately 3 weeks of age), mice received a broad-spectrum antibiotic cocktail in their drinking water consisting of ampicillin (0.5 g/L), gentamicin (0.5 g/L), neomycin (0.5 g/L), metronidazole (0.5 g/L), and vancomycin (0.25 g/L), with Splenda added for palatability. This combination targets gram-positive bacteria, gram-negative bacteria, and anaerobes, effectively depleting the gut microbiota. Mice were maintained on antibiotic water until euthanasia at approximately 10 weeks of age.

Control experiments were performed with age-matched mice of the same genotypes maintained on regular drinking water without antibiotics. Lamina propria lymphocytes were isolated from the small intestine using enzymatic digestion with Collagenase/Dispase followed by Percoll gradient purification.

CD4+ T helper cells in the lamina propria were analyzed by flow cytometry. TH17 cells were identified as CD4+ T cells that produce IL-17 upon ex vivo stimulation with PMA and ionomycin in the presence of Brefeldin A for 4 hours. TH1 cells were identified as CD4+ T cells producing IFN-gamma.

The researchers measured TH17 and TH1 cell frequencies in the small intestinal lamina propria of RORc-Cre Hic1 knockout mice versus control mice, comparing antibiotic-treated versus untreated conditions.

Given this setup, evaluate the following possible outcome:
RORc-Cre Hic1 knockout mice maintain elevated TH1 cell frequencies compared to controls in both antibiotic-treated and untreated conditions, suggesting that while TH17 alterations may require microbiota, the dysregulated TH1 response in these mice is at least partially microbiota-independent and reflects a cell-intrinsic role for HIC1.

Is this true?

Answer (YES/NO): NO